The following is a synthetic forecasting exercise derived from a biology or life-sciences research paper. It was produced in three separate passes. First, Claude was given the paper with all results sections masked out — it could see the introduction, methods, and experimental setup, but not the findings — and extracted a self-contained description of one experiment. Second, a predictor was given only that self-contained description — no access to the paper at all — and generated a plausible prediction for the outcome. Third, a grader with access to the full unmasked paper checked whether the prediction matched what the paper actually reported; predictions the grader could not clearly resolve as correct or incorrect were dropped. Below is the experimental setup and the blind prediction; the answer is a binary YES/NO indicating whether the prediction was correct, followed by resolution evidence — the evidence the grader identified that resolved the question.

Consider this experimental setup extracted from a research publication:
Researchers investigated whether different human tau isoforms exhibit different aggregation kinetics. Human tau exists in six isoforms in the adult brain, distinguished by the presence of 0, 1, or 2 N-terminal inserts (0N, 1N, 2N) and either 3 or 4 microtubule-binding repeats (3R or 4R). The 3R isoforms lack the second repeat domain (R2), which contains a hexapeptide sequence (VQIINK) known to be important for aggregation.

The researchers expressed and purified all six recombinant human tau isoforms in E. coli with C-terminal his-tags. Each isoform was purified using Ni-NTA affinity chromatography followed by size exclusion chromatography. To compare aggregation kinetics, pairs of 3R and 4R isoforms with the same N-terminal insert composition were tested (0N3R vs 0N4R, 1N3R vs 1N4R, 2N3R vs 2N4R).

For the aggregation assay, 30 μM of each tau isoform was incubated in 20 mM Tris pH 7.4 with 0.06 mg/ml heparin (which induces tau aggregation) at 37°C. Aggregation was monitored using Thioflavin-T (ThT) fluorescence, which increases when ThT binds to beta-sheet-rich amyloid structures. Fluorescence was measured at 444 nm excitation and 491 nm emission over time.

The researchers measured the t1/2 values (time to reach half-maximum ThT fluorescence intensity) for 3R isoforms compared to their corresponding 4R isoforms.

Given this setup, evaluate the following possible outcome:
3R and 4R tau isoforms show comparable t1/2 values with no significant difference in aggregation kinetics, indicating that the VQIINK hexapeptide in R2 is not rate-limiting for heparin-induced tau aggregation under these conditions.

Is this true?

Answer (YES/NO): NO